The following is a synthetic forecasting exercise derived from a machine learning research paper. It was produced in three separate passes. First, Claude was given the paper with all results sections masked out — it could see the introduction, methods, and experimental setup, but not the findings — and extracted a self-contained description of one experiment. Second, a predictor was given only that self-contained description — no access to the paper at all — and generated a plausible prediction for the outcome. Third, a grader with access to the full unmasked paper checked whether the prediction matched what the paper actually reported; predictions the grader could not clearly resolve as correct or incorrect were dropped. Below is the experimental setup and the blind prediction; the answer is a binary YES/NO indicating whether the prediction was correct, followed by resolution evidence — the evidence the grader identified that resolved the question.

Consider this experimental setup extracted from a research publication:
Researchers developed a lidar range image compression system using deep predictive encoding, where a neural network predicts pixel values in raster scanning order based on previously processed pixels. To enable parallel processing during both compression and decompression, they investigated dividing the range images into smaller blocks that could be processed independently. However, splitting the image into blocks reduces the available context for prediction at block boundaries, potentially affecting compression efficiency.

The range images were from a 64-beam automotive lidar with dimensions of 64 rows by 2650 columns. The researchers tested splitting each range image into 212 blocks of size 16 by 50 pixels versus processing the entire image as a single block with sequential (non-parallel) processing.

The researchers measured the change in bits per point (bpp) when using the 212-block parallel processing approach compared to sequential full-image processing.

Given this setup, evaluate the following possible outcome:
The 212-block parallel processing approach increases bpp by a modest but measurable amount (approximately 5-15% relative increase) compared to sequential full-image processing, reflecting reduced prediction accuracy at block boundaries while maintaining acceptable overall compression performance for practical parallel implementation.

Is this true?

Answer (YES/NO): NO